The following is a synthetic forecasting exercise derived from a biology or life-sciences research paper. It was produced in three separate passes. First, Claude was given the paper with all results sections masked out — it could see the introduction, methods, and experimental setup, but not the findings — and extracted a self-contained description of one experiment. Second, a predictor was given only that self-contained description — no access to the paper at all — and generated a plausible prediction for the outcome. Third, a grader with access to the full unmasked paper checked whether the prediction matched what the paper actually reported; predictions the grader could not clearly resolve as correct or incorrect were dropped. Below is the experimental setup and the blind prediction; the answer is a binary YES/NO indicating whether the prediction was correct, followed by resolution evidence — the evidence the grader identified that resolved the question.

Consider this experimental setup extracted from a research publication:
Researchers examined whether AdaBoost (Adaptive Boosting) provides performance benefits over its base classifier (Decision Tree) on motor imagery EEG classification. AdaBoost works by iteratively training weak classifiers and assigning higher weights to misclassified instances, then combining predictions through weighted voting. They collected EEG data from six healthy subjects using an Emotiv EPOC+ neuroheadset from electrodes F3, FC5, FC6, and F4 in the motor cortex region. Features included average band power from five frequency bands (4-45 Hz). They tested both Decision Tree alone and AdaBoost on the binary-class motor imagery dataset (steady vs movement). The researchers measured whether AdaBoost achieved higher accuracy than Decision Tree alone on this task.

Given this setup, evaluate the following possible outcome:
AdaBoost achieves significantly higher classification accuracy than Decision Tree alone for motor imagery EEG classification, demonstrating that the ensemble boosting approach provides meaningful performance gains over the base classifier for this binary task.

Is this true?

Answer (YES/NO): YES